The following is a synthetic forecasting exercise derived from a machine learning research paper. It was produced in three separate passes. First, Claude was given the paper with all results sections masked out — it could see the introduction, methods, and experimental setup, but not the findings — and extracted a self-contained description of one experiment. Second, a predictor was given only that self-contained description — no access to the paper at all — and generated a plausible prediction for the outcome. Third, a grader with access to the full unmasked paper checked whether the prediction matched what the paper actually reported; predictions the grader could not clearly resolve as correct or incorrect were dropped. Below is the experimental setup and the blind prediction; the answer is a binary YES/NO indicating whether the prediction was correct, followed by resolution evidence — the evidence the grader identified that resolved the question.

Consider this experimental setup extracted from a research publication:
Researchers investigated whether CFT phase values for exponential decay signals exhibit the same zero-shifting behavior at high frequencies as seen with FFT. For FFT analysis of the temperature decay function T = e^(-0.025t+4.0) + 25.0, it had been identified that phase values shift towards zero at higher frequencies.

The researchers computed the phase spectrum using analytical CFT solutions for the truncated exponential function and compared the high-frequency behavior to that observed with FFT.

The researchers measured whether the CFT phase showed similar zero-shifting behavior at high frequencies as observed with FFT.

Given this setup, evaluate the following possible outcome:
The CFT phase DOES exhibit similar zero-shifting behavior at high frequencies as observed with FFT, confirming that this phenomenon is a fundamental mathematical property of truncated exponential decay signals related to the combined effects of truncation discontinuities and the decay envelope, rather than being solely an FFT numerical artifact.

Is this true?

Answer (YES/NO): NO